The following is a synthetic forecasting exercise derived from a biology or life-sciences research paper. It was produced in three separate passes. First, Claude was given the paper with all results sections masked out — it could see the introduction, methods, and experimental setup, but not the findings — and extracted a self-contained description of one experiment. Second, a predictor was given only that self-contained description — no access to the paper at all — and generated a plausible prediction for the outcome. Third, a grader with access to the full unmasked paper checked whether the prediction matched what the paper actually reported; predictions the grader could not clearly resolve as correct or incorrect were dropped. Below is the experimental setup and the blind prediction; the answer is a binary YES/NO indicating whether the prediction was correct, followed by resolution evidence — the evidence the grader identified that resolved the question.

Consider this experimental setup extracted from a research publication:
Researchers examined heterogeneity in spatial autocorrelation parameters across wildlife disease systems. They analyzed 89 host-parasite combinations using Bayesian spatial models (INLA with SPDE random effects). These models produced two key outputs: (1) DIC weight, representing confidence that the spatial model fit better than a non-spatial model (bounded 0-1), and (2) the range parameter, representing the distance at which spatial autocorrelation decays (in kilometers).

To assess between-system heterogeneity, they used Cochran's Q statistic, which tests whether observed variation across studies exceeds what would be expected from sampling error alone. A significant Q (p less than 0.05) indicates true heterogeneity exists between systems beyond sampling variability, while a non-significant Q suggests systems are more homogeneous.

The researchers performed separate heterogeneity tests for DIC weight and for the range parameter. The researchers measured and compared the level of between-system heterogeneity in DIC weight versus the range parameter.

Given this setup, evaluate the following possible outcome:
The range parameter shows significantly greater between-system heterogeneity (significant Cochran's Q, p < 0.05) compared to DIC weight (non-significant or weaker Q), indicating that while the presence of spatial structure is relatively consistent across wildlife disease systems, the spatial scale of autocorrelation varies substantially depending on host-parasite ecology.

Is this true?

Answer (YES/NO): YES